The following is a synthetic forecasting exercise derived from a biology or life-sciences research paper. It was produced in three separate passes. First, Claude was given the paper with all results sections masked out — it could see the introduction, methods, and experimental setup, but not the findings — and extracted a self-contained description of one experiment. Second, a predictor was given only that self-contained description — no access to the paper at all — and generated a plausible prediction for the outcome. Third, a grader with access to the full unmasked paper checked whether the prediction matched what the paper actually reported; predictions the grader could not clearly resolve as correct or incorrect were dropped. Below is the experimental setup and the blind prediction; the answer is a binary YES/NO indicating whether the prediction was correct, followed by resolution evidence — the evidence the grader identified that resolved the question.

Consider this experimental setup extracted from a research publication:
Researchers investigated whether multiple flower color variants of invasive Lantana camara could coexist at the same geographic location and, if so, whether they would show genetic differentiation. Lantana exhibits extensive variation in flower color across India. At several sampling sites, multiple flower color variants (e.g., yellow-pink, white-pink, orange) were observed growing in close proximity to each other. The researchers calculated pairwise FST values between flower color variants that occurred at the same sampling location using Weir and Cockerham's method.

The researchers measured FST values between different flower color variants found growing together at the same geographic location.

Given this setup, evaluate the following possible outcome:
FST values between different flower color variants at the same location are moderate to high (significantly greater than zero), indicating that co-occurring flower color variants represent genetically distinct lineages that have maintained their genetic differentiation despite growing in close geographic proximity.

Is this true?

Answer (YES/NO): YES